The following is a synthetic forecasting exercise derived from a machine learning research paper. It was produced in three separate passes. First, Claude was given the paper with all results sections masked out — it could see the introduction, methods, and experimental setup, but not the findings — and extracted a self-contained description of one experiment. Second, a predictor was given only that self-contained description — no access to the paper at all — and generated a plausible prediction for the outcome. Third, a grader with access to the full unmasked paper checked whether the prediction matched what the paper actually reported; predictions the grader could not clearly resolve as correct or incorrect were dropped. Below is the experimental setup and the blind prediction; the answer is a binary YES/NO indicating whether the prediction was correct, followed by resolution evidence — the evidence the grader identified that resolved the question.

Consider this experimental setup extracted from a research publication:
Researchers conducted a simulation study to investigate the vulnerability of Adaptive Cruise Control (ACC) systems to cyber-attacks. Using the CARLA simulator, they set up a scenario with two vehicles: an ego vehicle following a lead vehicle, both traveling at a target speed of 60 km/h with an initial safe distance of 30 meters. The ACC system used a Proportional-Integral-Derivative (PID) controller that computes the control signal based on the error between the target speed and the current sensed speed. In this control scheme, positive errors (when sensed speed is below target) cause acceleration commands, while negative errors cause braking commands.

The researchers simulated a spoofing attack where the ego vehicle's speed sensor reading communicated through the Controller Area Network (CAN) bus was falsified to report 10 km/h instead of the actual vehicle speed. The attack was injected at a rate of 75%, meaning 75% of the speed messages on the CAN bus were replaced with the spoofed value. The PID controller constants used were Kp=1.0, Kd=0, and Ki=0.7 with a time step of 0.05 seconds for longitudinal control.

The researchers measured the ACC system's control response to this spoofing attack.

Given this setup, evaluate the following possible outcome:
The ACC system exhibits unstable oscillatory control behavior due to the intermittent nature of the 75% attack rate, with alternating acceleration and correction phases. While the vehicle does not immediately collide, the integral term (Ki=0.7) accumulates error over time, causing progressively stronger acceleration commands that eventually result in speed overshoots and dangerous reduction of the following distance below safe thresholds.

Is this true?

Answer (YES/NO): NO